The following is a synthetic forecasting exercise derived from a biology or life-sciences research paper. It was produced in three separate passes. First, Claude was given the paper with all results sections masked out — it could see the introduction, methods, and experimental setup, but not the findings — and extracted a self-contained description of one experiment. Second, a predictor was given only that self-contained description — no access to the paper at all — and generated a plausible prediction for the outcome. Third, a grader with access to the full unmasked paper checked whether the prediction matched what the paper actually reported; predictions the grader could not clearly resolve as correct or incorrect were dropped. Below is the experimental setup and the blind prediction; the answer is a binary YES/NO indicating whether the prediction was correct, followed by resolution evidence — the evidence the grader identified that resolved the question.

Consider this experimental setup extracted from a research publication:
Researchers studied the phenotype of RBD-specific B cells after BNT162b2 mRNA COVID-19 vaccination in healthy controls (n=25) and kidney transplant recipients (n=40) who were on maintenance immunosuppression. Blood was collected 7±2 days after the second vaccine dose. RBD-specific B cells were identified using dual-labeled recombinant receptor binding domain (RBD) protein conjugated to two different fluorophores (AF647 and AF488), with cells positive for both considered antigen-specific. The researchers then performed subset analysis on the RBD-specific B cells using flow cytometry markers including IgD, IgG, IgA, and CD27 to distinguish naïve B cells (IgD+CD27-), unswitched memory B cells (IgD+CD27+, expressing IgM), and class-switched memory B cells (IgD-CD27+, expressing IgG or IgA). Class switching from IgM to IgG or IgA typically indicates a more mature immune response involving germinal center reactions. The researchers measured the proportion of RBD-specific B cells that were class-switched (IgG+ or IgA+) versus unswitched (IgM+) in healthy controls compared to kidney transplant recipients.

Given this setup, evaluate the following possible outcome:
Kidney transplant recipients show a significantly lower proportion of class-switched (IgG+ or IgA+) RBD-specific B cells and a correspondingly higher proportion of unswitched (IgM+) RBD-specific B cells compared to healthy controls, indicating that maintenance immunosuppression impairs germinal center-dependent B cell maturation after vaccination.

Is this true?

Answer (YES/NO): NO